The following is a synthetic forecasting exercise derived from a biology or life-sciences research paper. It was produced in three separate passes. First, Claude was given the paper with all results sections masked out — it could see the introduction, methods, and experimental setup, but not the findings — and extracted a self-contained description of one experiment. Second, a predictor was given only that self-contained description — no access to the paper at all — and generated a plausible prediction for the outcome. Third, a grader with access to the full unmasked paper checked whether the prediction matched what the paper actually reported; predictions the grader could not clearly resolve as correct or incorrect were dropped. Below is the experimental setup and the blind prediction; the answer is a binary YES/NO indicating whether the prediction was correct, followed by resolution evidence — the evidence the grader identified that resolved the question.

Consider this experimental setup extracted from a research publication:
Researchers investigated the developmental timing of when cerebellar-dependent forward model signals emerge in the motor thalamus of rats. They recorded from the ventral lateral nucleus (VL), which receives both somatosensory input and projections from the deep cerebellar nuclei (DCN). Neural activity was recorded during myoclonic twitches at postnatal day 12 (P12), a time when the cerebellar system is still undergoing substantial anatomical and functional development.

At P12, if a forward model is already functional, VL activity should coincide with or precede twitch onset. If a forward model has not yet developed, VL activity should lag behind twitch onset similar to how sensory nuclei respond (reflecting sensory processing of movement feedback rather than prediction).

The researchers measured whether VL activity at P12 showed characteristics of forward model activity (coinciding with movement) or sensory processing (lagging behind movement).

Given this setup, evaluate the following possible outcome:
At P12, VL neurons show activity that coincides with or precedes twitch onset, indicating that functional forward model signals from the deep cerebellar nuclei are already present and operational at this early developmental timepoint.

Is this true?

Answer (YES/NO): NO